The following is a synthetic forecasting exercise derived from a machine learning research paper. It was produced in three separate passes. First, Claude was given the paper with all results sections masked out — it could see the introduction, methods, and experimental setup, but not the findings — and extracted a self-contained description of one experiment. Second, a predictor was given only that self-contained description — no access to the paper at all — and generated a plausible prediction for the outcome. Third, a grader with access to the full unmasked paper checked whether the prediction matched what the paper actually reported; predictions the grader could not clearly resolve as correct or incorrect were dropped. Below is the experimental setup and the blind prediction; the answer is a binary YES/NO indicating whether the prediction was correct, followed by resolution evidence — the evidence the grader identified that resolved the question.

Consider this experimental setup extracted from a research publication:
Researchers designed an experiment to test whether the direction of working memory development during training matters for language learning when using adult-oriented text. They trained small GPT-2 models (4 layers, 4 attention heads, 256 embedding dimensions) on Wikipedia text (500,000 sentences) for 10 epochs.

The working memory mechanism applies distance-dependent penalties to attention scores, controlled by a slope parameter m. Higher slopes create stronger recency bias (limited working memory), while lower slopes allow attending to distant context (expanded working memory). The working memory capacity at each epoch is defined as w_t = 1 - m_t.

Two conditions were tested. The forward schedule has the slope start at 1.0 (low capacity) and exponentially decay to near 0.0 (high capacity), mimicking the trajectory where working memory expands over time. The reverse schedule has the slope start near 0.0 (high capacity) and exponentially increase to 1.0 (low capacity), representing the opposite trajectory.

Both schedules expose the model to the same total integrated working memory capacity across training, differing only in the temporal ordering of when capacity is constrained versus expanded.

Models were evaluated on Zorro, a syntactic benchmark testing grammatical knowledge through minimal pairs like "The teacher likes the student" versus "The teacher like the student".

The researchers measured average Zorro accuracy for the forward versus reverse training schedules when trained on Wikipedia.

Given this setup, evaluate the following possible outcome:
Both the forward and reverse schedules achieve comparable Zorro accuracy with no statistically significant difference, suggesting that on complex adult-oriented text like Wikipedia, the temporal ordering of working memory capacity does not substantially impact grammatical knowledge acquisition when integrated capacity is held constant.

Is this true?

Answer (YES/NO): NO